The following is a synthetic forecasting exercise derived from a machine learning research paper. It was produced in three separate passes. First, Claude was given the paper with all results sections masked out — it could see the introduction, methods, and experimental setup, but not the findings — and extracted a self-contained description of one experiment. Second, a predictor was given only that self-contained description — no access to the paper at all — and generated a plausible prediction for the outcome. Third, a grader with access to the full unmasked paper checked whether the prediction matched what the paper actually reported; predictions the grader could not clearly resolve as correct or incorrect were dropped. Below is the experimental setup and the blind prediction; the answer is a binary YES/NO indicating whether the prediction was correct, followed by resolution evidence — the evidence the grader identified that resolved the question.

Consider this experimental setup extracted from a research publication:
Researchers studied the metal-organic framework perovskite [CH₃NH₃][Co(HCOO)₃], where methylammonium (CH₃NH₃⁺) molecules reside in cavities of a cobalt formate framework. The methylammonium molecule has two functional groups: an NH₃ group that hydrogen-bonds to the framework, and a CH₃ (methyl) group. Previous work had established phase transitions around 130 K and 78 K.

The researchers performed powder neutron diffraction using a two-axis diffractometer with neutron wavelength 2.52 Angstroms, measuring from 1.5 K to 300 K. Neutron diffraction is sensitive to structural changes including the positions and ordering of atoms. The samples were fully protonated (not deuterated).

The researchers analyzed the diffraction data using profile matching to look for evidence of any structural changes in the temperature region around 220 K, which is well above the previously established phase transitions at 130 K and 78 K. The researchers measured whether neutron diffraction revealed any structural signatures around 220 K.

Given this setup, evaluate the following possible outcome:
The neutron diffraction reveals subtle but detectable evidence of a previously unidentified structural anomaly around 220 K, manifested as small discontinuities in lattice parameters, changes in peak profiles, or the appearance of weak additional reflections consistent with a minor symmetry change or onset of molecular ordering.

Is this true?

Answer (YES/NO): YES